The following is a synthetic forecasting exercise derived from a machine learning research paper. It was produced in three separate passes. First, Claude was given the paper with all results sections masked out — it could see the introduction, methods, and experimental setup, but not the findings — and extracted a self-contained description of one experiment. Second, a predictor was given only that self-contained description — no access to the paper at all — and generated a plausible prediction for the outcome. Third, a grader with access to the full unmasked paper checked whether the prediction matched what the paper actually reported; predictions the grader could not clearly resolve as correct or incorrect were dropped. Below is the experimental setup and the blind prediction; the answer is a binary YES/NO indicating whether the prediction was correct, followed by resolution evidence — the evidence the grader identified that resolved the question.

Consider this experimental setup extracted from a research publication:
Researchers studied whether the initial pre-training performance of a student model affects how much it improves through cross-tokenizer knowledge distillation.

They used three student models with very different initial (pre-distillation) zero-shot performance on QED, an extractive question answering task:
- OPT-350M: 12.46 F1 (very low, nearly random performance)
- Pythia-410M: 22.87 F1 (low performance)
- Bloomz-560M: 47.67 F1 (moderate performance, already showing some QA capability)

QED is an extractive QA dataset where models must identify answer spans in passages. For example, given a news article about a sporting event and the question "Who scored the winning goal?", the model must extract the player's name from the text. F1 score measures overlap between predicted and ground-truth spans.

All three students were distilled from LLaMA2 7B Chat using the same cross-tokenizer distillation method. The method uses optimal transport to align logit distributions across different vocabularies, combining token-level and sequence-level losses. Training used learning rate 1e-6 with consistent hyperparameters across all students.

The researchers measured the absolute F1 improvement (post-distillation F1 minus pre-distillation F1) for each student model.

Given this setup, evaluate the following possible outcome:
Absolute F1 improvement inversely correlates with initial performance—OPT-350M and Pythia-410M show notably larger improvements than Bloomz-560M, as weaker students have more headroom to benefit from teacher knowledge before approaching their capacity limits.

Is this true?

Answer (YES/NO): YES